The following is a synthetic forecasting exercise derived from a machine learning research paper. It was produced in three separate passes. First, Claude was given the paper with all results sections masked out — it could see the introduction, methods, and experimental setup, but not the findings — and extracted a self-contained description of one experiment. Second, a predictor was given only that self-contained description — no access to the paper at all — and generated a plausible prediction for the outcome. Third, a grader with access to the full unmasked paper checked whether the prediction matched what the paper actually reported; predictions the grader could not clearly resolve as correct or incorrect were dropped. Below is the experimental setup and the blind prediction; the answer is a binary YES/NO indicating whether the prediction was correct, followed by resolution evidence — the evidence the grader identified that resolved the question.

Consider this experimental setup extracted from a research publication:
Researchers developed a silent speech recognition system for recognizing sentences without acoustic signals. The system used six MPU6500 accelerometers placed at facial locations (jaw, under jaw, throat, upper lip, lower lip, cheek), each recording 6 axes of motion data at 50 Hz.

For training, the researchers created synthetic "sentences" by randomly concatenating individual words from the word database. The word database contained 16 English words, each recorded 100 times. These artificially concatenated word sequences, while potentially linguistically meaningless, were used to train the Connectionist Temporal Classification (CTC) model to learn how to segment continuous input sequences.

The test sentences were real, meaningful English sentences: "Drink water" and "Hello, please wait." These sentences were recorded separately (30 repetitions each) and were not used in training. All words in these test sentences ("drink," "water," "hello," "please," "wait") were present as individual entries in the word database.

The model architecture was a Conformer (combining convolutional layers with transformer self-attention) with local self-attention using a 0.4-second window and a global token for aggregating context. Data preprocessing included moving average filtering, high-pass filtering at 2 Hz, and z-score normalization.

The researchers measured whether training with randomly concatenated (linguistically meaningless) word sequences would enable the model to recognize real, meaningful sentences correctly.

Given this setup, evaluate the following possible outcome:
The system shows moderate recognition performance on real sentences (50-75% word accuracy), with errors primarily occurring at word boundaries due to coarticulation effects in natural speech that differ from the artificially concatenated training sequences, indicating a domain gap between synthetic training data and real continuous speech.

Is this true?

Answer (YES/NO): NO